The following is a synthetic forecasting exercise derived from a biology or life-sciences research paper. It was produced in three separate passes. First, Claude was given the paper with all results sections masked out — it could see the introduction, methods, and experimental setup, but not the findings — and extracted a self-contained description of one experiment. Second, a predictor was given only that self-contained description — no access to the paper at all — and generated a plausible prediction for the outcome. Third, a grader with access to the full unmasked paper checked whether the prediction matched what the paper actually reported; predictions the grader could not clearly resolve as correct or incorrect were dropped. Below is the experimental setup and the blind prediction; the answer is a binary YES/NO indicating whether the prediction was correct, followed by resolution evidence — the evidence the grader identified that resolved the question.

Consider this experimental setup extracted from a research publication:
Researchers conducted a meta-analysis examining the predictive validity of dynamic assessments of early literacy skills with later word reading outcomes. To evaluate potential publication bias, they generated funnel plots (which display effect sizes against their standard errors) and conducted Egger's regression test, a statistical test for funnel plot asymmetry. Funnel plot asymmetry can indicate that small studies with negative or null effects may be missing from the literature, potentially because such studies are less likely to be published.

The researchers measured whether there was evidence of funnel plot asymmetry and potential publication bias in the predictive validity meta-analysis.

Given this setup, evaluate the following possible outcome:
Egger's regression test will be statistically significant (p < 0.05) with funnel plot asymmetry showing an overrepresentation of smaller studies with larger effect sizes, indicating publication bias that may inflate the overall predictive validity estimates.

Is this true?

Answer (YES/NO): YES